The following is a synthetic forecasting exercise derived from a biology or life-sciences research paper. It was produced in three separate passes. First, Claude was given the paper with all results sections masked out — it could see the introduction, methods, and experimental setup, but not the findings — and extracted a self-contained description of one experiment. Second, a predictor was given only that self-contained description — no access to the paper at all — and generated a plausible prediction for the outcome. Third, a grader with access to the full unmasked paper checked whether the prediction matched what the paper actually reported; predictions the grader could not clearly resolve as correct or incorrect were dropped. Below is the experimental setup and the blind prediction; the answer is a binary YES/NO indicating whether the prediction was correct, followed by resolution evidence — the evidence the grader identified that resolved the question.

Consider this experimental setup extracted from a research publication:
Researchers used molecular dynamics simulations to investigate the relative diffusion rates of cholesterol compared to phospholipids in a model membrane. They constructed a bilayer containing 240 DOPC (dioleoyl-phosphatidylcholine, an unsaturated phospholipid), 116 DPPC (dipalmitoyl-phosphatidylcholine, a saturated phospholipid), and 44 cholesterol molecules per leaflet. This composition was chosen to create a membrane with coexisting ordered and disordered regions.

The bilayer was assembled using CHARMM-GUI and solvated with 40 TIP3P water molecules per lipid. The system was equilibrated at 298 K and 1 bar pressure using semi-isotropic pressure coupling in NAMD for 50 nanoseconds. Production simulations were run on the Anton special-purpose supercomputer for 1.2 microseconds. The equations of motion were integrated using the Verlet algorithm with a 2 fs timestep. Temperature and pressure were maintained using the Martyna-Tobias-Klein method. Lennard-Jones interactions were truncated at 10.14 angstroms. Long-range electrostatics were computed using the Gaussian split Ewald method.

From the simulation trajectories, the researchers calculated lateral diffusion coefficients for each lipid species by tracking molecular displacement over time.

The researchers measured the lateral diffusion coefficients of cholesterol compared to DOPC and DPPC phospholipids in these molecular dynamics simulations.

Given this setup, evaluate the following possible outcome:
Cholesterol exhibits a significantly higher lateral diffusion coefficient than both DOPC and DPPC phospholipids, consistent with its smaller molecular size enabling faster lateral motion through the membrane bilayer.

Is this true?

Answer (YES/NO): NO